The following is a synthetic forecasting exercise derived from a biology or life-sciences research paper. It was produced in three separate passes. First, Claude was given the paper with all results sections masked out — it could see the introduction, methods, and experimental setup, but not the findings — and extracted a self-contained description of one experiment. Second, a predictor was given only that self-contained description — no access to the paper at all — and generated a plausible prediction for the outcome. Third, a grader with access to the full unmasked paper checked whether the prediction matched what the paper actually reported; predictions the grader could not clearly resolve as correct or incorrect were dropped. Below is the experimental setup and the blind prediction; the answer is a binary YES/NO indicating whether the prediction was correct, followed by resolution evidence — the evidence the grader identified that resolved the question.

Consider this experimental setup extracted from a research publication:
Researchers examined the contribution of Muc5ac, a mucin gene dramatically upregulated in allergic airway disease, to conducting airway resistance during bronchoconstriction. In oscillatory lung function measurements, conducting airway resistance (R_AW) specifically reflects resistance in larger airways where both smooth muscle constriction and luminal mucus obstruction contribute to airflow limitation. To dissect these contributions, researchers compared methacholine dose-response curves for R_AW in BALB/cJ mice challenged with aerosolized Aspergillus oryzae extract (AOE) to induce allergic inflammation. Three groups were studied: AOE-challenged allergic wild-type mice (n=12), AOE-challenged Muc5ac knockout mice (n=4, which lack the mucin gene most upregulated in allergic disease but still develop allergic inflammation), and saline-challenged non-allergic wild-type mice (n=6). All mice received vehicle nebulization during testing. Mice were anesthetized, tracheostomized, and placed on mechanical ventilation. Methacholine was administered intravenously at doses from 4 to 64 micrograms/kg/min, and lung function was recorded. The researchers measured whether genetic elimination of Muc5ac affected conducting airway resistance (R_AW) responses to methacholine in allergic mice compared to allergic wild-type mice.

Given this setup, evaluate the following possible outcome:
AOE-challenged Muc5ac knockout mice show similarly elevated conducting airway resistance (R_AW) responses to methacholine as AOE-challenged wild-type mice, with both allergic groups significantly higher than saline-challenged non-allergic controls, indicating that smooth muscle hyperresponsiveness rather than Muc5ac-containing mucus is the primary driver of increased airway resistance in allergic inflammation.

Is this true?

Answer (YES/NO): NO